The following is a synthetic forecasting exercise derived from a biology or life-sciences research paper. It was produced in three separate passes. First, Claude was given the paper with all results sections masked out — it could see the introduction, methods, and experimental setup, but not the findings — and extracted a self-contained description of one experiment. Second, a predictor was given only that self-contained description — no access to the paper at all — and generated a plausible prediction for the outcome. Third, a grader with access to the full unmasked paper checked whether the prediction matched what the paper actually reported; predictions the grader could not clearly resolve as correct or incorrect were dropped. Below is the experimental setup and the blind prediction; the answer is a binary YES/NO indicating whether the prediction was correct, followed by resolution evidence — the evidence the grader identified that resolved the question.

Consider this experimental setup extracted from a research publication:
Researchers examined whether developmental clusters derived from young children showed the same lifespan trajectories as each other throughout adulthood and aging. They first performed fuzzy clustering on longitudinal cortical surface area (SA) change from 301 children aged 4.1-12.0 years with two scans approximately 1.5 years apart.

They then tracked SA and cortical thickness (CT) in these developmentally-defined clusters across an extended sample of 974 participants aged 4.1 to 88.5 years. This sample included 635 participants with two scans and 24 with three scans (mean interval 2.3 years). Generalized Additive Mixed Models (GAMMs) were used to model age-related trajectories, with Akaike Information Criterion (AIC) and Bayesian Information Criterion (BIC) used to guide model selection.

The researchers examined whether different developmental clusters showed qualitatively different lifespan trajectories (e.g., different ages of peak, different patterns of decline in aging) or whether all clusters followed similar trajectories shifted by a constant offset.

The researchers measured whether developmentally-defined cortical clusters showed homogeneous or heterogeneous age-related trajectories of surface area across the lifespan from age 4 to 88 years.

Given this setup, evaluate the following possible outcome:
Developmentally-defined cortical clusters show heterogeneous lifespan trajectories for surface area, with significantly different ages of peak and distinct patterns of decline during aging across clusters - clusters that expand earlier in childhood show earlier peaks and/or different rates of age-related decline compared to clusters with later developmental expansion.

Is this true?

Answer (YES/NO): YES